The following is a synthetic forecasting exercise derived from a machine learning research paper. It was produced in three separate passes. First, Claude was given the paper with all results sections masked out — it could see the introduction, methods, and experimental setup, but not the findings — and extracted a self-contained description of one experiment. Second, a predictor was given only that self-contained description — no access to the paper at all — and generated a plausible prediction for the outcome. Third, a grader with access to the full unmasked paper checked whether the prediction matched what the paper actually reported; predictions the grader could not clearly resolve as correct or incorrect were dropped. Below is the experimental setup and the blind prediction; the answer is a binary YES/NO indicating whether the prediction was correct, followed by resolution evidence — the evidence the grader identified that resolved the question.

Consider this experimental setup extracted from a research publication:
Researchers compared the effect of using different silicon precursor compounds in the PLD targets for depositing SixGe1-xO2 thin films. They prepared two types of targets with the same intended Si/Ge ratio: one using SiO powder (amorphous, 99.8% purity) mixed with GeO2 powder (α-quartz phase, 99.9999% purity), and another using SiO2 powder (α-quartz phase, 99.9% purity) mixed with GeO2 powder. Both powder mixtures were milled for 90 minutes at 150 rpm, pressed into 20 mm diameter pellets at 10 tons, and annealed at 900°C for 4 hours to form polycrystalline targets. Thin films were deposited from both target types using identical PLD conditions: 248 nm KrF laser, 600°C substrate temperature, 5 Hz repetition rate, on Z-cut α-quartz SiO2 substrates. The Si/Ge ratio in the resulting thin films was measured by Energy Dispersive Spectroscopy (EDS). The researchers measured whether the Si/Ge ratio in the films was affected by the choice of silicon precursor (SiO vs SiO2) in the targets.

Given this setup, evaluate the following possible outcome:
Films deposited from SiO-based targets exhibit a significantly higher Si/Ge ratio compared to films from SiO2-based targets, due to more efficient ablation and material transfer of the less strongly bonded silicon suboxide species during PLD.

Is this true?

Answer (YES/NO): NO